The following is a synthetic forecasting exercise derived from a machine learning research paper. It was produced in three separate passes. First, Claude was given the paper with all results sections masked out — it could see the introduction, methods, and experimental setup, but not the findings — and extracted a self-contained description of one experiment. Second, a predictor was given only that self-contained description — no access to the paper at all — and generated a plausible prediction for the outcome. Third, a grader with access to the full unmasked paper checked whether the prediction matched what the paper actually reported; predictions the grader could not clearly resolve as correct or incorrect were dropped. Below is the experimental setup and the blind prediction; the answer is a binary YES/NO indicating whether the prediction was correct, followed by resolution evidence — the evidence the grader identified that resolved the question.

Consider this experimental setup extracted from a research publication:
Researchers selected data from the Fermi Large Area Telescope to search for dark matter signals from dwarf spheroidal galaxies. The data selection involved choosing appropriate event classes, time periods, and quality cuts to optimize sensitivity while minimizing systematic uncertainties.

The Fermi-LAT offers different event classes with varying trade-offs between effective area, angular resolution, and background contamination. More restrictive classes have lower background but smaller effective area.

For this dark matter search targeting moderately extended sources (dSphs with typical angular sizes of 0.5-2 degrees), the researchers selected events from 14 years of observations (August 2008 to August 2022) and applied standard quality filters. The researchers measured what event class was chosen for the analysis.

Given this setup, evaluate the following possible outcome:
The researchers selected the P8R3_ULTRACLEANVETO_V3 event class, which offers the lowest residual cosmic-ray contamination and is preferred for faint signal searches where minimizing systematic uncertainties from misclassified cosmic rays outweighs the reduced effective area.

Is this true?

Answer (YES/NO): NO